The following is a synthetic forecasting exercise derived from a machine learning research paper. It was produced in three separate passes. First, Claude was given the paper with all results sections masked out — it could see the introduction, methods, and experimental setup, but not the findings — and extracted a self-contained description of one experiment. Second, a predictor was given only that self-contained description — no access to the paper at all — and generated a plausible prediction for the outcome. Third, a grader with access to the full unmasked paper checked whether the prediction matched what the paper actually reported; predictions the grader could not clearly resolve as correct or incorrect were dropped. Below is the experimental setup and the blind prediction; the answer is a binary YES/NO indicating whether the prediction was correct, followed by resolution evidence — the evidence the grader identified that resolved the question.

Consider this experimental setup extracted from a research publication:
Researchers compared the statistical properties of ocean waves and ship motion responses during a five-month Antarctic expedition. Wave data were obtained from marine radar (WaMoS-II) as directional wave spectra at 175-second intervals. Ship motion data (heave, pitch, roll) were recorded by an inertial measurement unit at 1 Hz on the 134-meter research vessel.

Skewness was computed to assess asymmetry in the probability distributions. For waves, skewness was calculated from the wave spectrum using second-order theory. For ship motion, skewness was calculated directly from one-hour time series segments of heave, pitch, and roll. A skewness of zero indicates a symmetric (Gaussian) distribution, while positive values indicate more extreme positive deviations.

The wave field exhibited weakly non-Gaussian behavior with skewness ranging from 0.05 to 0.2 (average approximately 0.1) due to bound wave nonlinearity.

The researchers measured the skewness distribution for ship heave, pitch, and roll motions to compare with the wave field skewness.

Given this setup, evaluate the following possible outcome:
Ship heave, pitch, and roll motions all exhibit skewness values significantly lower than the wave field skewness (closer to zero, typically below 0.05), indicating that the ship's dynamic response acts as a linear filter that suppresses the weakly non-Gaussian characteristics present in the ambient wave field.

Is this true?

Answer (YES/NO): NO